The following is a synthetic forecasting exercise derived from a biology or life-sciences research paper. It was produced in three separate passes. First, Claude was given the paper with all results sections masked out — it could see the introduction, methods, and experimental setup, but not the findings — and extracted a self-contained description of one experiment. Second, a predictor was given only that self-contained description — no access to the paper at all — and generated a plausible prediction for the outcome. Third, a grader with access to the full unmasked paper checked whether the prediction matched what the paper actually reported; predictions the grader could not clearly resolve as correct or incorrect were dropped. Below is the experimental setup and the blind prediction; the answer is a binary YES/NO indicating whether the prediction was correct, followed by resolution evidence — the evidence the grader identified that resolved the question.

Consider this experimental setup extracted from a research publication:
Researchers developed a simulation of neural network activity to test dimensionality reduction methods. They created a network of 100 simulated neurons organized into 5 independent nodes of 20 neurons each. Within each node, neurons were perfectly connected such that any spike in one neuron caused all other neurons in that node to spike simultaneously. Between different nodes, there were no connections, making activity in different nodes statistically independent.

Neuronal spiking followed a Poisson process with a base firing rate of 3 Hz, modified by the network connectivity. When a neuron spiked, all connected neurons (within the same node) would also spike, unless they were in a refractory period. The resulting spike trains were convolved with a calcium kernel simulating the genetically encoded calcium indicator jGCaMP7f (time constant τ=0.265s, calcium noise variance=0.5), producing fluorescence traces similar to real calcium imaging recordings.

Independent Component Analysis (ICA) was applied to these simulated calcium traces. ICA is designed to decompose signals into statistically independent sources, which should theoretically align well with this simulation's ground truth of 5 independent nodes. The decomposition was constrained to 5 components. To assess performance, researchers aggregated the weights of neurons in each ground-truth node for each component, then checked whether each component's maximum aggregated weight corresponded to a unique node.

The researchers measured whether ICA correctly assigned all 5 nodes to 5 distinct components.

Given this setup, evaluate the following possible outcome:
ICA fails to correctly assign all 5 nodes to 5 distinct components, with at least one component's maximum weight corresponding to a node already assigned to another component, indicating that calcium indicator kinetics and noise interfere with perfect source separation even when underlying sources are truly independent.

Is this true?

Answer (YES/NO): YES